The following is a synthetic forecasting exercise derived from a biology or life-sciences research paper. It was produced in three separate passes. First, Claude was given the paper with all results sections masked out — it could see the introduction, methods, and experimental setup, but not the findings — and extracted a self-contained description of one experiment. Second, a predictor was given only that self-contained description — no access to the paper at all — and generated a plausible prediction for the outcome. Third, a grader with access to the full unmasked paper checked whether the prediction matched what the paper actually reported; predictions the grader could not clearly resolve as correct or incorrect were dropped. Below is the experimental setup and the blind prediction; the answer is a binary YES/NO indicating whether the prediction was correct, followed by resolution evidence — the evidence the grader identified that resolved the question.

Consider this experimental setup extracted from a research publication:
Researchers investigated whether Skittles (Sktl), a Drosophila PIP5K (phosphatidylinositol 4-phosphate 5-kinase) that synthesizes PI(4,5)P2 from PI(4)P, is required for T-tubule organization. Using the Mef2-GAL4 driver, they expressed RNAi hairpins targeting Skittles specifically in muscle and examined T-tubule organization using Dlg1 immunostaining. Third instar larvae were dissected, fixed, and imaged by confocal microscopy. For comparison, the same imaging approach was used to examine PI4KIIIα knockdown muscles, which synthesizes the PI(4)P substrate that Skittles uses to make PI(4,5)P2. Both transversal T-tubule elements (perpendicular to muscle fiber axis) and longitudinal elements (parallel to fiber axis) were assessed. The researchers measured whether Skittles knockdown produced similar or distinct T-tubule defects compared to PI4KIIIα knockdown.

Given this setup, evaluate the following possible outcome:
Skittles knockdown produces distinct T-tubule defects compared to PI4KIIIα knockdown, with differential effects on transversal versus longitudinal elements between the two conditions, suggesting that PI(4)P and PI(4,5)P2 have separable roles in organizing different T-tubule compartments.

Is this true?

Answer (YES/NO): NO